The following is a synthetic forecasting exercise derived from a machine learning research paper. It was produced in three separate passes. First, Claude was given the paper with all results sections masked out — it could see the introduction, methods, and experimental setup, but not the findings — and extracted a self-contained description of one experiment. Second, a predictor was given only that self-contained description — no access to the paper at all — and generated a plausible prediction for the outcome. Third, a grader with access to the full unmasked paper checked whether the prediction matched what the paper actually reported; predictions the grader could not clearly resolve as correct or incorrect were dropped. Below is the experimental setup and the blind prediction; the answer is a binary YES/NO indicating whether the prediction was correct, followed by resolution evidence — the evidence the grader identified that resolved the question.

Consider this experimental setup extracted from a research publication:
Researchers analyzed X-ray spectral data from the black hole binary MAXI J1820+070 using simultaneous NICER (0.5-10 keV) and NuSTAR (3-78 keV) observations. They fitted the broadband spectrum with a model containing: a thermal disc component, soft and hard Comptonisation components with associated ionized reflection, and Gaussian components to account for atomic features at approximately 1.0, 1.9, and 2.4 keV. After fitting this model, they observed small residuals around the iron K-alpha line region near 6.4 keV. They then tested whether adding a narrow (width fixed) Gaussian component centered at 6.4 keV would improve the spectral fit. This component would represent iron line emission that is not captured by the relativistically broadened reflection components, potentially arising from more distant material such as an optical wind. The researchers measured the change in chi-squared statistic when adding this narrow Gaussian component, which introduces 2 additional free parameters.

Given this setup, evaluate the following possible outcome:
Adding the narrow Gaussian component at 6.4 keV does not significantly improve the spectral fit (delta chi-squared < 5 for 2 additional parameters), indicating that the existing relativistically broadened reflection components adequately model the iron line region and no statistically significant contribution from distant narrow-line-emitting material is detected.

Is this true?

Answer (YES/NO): NO